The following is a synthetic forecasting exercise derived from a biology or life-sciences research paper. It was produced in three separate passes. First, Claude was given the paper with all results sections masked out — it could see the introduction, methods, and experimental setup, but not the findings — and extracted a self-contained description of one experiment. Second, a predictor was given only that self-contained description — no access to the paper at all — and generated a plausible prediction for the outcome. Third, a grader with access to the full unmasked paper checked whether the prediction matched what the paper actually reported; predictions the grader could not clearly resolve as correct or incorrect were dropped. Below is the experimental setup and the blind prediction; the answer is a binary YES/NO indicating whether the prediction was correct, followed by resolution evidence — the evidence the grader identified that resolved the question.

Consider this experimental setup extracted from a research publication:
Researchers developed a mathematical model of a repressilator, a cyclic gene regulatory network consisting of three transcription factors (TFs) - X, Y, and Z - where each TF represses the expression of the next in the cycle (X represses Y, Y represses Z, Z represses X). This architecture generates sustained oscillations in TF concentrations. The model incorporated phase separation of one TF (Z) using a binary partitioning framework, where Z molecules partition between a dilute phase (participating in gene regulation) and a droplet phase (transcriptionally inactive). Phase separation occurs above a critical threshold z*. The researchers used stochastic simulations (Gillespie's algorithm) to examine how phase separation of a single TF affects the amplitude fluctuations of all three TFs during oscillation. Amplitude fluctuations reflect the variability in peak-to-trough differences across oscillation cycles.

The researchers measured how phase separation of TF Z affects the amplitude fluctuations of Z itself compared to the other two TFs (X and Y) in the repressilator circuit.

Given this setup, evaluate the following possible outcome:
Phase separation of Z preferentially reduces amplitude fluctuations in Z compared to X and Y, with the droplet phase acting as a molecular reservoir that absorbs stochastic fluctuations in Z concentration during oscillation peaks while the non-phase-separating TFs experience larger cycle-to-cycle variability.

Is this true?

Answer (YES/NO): YES